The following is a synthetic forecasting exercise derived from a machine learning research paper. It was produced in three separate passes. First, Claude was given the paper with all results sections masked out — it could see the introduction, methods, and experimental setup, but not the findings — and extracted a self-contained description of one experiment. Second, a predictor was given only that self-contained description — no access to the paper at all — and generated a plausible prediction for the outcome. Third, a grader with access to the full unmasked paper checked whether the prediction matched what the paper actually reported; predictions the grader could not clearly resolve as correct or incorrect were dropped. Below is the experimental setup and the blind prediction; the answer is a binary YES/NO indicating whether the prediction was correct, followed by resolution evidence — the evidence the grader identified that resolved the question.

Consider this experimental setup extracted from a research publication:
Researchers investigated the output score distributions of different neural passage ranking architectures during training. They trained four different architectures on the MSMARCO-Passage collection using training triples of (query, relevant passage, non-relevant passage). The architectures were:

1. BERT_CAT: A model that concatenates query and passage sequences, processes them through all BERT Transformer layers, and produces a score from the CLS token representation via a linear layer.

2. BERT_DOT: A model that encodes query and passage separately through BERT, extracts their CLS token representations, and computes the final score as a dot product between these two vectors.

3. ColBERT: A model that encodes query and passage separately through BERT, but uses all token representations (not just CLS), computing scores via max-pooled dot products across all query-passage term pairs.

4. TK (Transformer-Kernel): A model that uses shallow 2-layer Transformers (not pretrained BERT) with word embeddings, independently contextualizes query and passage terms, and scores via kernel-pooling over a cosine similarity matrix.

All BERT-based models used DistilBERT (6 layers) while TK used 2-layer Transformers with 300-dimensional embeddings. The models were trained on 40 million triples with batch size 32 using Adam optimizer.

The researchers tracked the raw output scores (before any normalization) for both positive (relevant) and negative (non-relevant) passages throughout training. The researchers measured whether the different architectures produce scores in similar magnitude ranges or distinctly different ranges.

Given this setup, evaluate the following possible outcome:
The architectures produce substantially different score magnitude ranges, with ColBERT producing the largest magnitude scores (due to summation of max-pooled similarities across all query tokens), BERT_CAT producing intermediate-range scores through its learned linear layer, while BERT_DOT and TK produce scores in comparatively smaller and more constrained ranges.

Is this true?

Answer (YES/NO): NO